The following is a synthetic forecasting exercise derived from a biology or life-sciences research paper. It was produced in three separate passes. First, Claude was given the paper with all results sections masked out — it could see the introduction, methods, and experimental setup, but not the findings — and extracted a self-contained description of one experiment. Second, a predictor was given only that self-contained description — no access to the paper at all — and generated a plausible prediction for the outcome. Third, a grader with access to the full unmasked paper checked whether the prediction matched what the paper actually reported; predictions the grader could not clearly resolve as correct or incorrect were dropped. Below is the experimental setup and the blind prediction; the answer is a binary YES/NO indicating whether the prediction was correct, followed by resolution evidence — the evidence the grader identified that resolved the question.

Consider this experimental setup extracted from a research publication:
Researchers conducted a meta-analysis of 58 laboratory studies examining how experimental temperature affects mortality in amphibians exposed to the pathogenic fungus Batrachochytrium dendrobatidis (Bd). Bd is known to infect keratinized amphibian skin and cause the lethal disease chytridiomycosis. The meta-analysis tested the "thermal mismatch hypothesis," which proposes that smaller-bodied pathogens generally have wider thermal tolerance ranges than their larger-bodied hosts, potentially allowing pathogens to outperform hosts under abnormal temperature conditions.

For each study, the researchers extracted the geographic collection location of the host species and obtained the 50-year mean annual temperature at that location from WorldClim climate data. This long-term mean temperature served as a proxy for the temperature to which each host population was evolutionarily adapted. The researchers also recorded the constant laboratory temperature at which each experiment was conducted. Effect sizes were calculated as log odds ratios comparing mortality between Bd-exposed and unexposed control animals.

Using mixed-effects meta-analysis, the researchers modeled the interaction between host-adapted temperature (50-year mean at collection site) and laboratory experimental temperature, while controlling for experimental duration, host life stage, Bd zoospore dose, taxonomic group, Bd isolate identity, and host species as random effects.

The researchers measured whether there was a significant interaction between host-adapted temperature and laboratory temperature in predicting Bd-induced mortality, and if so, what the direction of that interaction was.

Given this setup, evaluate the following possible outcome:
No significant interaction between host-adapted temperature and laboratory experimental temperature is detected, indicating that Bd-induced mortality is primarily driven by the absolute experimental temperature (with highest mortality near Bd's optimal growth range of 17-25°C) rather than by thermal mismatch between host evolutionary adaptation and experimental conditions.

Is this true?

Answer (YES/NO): NO